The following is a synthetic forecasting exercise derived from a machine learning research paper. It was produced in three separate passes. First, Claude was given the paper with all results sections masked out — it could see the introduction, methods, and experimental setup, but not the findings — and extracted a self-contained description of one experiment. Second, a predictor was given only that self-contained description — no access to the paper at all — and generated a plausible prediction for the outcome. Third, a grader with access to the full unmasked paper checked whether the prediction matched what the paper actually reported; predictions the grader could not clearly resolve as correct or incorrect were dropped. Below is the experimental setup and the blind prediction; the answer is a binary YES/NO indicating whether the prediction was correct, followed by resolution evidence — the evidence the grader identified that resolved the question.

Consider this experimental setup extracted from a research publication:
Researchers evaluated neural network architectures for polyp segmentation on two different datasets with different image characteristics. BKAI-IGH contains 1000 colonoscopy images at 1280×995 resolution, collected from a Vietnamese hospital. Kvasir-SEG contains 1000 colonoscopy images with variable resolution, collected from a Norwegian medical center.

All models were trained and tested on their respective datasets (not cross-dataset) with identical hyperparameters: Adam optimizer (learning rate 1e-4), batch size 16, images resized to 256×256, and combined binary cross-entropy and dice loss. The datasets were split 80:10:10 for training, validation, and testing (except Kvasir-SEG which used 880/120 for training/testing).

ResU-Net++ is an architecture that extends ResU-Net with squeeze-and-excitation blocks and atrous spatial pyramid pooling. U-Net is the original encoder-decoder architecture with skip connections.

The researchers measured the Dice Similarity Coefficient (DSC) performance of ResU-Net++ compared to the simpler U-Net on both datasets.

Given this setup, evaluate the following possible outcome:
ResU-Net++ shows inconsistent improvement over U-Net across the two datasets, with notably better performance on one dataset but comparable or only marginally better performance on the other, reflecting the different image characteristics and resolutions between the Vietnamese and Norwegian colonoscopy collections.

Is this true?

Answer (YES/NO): NO